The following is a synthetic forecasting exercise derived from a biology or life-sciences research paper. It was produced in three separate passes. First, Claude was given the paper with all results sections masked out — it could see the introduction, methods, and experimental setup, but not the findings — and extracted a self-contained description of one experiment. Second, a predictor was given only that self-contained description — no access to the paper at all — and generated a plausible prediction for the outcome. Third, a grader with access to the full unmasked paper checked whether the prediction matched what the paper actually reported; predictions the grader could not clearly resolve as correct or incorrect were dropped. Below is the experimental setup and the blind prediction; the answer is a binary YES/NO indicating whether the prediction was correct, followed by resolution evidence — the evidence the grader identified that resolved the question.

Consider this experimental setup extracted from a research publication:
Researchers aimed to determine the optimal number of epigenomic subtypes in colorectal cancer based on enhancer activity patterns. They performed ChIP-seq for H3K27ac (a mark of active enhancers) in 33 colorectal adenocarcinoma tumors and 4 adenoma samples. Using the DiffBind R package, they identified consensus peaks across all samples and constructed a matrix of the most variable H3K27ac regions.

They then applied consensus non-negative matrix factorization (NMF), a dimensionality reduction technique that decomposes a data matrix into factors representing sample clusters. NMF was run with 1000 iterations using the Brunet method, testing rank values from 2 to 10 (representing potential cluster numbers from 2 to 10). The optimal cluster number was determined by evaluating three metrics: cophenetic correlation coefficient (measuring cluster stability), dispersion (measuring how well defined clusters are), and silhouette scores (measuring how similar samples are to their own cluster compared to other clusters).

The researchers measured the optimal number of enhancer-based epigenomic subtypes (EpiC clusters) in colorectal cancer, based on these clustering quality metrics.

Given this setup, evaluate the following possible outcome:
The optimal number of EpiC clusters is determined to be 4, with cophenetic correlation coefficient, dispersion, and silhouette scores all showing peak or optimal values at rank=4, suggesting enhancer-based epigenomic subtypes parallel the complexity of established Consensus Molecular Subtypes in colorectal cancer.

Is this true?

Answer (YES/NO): YES